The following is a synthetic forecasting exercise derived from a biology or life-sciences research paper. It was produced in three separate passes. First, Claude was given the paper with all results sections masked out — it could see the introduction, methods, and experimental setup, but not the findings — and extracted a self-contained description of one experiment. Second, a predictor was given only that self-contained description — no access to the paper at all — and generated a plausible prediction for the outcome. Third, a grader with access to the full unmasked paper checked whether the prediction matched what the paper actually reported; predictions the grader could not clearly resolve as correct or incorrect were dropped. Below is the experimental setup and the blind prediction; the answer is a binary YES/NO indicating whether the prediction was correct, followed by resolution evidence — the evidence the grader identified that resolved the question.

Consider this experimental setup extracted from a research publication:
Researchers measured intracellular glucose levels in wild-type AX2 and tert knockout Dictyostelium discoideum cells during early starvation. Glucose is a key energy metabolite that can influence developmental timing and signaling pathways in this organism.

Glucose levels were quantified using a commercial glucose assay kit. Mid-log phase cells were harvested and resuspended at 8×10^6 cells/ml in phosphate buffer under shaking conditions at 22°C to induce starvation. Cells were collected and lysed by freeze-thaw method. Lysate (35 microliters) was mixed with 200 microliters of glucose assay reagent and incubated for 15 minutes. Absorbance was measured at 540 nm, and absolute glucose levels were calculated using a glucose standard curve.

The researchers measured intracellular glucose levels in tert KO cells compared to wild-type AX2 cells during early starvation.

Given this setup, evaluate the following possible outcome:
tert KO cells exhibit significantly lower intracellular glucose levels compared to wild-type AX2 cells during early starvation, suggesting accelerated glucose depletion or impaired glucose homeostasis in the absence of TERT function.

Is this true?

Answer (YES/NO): YES